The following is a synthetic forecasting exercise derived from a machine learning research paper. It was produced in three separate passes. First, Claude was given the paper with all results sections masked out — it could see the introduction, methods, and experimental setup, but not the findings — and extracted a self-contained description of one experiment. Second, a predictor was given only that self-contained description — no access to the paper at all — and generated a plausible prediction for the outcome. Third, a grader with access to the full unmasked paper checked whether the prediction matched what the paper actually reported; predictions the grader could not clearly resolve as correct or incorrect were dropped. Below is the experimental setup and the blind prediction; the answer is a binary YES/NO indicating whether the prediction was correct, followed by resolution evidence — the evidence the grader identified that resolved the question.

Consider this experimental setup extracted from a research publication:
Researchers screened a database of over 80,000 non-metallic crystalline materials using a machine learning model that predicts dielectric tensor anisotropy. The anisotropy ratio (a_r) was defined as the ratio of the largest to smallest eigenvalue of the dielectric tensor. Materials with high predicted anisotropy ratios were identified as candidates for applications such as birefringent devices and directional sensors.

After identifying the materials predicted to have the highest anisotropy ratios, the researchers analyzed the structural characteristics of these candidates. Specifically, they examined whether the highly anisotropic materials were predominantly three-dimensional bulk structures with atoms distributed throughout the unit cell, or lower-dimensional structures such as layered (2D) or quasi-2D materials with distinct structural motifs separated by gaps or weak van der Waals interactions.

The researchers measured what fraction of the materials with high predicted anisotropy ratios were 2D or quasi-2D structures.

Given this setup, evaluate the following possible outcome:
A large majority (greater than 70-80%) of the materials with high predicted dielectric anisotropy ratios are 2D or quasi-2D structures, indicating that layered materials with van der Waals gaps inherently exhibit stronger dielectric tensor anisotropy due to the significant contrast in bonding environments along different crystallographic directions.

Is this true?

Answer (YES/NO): YES